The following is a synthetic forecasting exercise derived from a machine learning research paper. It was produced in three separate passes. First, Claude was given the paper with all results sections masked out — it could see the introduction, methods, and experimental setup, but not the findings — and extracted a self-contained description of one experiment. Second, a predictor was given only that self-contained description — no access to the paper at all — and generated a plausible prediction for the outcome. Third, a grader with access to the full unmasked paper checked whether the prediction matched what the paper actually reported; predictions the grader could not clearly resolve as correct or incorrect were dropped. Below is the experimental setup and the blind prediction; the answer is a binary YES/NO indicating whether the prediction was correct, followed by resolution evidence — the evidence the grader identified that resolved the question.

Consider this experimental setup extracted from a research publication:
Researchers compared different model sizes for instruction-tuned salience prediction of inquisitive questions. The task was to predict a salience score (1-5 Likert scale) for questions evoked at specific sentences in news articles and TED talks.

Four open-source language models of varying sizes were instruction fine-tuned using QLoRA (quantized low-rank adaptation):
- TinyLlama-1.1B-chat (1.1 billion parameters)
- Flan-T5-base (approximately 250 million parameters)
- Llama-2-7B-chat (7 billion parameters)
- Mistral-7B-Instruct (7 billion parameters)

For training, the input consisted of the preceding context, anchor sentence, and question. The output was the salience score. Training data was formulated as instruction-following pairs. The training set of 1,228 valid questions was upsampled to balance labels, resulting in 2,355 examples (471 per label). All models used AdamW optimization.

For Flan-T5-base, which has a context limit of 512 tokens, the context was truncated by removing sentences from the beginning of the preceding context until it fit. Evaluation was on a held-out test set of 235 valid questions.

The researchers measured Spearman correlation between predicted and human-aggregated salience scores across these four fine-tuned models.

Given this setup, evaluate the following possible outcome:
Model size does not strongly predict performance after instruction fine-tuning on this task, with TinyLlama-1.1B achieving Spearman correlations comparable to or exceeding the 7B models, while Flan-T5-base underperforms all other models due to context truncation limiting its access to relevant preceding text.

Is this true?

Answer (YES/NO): NO